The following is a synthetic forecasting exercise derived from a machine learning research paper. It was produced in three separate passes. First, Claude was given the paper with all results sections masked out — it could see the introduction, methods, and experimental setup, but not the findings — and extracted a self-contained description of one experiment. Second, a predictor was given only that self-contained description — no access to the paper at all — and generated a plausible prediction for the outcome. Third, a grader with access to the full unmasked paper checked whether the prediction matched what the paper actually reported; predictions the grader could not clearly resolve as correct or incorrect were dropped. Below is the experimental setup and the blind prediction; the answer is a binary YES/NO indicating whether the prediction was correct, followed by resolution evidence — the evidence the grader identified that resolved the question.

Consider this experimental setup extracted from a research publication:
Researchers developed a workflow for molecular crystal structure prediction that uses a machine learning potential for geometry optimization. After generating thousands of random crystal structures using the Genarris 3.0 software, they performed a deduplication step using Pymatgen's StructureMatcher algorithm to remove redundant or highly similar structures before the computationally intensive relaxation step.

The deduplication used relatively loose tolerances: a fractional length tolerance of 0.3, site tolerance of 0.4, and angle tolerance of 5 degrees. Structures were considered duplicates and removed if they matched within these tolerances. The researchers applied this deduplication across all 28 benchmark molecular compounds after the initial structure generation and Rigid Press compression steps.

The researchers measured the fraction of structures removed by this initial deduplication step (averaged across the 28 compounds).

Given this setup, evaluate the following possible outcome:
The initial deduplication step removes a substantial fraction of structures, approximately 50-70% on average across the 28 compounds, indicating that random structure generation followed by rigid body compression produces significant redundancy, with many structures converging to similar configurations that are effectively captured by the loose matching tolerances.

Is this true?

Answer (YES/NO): YES